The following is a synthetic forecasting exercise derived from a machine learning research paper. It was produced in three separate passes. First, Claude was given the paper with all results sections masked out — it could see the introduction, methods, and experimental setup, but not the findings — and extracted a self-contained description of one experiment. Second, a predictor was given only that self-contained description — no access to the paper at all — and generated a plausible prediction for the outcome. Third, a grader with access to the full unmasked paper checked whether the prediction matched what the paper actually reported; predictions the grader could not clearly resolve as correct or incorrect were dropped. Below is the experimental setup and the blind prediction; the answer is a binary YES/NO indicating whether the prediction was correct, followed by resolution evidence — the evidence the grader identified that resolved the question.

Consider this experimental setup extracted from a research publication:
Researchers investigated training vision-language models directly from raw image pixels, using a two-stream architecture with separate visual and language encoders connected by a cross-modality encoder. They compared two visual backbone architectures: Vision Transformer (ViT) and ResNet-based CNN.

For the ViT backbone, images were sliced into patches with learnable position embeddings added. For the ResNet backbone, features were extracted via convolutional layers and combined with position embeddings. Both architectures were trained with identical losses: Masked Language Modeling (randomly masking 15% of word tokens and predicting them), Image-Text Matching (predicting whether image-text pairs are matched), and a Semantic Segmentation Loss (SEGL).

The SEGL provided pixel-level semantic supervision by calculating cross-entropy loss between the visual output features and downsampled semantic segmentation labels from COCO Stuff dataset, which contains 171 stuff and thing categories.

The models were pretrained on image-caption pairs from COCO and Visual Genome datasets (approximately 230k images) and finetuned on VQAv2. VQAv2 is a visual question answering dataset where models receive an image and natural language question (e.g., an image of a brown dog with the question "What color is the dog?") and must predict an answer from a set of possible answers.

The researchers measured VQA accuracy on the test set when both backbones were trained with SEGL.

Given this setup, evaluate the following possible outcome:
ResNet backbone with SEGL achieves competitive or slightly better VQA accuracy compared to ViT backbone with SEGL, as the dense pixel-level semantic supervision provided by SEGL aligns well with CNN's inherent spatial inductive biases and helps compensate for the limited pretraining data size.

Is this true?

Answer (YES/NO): NO